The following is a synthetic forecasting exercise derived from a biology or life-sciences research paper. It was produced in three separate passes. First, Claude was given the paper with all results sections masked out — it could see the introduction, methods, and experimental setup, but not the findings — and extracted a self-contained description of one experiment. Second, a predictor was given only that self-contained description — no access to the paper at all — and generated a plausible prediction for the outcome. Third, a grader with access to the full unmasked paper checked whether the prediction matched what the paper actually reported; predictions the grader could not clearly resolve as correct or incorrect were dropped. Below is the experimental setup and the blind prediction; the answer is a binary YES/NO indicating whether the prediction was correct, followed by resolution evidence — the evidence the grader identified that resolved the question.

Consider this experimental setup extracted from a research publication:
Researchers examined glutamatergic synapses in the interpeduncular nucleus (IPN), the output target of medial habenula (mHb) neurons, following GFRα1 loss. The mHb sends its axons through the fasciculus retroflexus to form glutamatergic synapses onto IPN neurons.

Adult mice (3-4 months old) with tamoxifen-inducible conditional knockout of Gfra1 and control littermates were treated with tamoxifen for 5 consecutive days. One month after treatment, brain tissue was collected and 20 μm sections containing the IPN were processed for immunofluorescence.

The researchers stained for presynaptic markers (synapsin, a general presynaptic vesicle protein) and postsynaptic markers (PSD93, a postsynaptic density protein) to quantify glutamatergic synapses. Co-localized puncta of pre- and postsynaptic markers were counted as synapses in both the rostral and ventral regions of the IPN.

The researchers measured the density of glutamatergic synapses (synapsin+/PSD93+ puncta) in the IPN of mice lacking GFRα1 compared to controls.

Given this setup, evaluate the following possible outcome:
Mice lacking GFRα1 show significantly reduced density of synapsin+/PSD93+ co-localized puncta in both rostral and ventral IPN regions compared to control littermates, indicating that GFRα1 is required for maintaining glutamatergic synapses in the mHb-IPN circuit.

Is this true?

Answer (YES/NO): NO